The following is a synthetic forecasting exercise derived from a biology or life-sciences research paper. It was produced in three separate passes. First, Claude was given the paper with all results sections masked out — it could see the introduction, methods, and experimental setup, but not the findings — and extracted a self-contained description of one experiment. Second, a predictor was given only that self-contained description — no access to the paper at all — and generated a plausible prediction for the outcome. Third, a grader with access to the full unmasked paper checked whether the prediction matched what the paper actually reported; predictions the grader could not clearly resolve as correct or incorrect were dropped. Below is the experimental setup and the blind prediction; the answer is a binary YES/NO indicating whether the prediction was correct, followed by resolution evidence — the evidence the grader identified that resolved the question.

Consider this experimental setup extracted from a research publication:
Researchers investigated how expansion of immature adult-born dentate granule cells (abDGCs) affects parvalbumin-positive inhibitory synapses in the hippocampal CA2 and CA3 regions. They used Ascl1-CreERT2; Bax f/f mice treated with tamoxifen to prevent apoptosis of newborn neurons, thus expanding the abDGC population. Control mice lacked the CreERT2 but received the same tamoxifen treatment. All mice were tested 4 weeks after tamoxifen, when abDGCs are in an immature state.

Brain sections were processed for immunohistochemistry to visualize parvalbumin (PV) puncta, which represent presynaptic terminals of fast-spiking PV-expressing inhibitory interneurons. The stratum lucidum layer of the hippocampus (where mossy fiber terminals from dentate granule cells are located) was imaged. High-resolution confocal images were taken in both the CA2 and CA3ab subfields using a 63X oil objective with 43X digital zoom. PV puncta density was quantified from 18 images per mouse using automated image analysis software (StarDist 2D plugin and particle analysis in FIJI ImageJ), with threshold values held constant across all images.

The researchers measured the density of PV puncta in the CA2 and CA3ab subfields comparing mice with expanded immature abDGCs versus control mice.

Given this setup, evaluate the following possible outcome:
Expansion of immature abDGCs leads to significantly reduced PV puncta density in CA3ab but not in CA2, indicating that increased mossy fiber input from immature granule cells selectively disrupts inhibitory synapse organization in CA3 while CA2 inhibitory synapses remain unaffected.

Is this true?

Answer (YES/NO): NO